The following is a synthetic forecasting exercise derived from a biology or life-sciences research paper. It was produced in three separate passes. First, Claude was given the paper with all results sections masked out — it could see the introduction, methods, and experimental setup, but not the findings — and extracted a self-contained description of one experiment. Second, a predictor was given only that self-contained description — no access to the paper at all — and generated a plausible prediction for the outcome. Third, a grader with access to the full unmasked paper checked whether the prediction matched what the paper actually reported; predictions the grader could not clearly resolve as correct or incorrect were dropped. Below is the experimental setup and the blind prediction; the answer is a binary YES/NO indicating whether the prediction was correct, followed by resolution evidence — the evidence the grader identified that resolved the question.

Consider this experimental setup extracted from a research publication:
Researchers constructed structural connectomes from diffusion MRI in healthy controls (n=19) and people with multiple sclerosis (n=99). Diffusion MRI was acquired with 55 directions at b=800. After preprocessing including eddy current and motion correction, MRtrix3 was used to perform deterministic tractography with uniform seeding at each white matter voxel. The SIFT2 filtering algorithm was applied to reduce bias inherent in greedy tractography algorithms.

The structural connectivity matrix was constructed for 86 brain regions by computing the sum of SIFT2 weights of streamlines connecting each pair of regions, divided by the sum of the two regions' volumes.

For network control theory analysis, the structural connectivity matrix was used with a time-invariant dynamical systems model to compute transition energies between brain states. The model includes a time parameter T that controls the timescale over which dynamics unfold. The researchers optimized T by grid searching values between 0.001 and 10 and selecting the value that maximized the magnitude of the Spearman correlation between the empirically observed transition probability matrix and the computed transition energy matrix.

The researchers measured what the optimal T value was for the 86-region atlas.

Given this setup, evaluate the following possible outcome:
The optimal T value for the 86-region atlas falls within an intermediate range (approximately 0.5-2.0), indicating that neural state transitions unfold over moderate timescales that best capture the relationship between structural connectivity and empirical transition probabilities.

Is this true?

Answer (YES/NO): YES